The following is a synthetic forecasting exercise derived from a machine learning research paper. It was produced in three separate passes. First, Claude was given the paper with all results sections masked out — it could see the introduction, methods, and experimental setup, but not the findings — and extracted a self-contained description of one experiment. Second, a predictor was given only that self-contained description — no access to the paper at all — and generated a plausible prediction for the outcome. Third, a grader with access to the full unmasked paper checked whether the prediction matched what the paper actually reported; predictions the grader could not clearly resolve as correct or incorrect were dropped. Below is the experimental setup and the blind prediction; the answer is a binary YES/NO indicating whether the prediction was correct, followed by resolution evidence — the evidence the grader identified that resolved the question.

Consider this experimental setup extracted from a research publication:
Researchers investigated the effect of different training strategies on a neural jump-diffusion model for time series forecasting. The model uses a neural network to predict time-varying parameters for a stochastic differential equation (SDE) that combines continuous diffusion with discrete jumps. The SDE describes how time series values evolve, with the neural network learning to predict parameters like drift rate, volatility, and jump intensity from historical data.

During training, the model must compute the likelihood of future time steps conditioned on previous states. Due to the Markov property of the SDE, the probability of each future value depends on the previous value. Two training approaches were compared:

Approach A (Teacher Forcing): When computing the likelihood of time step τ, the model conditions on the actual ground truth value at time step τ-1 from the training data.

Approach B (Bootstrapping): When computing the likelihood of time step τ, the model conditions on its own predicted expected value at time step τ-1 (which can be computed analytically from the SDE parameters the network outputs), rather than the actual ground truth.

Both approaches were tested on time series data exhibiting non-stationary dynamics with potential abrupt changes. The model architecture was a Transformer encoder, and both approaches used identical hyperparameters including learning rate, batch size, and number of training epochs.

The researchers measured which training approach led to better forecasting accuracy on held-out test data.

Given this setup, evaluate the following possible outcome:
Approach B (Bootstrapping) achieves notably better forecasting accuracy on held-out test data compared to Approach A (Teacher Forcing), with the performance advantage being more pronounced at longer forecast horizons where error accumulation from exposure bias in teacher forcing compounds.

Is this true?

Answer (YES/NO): NO